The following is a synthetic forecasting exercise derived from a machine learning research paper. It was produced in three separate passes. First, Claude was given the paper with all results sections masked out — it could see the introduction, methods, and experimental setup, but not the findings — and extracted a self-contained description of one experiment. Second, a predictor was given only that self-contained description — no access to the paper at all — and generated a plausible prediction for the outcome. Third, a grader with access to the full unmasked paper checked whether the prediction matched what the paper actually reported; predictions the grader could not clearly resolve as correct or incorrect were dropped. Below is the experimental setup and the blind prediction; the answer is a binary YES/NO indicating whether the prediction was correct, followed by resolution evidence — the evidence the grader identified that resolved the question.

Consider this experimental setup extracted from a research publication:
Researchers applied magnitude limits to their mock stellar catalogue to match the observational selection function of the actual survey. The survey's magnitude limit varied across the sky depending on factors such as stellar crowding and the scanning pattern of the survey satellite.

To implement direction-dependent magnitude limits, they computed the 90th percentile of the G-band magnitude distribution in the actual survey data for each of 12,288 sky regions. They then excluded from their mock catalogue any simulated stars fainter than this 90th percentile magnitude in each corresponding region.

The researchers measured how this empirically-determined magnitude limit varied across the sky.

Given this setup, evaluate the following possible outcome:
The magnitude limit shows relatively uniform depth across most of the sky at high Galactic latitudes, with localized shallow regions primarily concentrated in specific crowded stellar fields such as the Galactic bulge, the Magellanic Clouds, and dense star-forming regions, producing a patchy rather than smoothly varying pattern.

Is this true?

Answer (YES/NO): NO